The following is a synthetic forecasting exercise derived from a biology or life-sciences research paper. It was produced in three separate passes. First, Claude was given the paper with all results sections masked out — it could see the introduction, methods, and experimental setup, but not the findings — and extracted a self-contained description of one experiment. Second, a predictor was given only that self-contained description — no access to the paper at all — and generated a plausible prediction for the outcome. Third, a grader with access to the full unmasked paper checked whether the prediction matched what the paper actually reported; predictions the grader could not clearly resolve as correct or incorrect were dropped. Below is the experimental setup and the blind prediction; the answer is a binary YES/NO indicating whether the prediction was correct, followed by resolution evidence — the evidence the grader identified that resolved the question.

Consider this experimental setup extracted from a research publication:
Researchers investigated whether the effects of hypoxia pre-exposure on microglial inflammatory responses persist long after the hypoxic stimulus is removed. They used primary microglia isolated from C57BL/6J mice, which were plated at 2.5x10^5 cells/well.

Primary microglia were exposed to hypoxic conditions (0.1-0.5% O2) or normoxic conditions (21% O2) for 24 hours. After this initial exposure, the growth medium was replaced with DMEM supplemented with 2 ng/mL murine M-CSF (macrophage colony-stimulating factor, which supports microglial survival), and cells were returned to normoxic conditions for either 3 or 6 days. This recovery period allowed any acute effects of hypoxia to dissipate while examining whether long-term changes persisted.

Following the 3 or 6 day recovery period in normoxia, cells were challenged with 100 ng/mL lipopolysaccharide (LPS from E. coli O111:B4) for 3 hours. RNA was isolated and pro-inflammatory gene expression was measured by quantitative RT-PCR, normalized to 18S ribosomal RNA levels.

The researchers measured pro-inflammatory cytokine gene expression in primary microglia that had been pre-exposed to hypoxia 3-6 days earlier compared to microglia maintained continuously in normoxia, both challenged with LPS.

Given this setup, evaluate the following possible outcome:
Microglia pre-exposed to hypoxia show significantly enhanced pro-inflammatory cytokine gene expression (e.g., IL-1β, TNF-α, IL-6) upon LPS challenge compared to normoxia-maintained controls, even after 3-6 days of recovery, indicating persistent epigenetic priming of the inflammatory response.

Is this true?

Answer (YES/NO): NO